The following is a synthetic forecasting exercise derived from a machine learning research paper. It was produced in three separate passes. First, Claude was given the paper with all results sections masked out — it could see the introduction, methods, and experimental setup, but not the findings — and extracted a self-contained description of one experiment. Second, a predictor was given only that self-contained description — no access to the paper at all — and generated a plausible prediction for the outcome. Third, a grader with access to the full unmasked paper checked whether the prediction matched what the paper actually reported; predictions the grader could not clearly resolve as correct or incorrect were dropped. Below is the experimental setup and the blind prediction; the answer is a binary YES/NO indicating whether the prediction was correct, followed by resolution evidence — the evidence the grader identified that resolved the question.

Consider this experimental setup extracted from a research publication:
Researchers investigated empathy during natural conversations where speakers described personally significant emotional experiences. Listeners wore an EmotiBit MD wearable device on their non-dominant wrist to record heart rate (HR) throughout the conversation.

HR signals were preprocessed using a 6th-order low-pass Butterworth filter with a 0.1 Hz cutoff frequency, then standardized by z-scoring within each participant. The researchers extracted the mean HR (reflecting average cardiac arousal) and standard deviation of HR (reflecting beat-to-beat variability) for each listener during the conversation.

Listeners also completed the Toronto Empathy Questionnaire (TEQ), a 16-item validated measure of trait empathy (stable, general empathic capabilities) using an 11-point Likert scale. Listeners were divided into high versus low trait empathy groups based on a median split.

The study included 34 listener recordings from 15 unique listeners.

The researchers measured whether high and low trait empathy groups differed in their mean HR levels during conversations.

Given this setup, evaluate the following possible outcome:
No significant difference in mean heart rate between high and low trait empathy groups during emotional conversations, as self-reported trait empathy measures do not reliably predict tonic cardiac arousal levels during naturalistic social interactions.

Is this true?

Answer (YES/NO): YES